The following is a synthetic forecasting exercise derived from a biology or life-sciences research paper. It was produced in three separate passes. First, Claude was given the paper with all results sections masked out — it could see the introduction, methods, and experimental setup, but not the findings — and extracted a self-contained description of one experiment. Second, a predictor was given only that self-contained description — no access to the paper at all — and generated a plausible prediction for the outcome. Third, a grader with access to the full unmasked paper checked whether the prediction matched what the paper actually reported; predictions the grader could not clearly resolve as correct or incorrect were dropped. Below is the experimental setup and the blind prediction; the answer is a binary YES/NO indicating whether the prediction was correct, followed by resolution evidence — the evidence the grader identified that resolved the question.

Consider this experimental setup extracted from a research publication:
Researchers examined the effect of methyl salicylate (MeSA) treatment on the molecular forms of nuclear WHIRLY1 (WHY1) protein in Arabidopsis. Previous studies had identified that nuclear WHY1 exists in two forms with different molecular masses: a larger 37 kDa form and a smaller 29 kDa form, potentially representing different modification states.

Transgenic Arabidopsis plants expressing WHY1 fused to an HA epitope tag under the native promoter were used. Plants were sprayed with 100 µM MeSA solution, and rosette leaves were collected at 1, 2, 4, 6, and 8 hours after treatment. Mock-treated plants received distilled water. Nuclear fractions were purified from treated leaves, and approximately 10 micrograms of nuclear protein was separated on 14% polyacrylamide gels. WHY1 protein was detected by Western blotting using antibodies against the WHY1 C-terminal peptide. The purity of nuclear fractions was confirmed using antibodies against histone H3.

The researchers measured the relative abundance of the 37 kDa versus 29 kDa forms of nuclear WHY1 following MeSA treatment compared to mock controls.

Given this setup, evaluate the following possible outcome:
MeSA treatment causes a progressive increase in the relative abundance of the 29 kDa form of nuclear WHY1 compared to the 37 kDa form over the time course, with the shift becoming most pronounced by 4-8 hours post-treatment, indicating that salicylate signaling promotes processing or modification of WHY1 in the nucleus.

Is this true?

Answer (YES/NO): YES